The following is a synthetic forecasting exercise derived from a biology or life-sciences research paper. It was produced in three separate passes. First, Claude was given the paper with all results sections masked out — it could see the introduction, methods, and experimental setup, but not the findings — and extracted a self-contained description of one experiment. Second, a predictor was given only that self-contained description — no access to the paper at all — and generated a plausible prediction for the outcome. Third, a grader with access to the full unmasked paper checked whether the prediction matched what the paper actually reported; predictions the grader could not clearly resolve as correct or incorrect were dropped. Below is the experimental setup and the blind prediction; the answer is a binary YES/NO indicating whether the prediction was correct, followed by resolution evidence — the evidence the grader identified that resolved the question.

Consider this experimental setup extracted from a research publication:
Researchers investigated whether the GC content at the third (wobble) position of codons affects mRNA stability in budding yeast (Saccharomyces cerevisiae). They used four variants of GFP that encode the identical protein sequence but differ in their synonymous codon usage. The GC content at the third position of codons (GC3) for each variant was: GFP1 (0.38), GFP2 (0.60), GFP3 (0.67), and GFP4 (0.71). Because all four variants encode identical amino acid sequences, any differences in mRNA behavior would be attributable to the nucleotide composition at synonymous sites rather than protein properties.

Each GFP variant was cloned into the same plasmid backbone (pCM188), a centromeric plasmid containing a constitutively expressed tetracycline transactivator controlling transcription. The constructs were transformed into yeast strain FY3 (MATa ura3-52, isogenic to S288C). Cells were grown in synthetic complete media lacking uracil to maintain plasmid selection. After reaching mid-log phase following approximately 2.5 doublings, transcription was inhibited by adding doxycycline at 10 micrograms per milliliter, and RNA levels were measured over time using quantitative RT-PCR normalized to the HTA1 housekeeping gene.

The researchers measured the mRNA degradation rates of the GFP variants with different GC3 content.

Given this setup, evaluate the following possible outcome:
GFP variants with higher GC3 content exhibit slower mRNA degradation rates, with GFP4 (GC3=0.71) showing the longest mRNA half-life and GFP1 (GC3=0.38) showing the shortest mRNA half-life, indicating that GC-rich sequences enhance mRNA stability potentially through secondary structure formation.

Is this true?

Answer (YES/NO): NO